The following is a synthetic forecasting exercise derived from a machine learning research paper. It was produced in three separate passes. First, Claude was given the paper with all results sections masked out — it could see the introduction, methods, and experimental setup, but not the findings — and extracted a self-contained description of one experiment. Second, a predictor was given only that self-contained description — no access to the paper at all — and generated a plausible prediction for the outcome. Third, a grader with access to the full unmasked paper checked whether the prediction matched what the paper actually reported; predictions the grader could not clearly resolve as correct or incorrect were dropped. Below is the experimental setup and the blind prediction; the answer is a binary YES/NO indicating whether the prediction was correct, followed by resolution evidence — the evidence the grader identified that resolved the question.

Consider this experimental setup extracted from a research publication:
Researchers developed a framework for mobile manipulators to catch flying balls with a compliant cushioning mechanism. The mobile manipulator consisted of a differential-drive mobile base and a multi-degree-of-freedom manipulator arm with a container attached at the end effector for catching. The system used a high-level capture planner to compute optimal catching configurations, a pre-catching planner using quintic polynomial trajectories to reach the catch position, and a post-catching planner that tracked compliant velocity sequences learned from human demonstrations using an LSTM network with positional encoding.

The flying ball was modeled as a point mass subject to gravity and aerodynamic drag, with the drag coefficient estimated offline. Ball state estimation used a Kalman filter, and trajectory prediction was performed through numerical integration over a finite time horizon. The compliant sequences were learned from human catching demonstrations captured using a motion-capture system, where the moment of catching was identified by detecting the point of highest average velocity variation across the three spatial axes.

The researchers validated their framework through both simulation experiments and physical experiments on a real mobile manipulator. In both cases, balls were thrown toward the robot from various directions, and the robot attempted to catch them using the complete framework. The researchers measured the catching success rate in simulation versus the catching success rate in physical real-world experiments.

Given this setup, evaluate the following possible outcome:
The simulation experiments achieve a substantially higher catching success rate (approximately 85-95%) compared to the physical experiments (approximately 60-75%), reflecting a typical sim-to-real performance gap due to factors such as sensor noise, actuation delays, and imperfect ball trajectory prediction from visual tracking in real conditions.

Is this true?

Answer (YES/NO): NO